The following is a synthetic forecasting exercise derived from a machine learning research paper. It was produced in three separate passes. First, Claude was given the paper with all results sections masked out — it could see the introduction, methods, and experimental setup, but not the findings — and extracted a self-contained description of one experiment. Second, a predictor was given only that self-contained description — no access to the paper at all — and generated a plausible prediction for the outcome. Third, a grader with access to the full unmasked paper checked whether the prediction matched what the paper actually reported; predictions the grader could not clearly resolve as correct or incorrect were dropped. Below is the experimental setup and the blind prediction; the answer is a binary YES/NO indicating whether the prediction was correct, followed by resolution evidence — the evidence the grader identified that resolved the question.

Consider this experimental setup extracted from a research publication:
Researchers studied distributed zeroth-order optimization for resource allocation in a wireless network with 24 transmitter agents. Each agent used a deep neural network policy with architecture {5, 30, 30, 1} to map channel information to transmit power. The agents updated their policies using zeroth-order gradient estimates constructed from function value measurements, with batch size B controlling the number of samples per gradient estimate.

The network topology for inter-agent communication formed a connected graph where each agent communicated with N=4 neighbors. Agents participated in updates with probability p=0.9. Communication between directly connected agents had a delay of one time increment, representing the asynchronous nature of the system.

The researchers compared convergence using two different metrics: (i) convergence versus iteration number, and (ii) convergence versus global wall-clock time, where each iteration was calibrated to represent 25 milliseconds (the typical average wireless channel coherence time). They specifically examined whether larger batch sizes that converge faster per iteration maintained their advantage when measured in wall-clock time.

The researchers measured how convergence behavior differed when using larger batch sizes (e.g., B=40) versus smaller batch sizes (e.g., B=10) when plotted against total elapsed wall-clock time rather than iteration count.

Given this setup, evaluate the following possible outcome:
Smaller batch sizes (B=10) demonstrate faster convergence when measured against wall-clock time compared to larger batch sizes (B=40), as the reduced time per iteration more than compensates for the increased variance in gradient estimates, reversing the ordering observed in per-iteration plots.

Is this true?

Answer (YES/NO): YES